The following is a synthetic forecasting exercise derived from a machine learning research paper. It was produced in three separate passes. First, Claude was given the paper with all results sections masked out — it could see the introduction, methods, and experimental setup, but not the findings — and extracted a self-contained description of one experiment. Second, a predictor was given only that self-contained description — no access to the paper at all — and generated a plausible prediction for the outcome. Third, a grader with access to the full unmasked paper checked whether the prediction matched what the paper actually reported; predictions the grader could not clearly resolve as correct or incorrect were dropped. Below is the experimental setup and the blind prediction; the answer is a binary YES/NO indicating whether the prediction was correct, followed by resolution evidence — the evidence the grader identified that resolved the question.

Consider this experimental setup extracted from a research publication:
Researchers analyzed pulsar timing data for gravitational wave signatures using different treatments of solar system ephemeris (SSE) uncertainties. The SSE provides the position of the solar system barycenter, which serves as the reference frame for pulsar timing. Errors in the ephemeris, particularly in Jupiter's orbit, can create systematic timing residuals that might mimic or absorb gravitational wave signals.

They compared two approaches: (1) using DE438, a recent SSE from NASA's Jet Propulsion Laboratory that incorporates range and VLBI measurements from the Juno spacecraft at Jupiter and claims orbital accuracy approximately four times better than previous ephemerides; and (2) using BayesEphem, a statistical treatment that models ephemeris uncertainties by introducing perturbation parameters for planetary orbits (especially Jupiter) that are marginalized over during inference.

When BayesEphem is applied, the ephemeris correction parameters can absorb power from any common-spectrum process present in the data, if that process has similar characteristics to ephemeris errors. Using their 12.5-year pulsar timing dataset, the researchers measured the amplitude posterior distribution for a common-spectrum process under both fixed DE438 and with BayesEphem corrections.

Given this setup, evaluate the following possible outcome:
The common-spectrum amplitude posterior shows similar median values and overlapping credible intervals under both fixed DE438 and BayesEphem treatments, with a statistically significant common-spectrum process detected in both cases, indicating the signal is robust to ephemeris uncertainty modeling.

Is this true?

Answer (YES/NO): NO